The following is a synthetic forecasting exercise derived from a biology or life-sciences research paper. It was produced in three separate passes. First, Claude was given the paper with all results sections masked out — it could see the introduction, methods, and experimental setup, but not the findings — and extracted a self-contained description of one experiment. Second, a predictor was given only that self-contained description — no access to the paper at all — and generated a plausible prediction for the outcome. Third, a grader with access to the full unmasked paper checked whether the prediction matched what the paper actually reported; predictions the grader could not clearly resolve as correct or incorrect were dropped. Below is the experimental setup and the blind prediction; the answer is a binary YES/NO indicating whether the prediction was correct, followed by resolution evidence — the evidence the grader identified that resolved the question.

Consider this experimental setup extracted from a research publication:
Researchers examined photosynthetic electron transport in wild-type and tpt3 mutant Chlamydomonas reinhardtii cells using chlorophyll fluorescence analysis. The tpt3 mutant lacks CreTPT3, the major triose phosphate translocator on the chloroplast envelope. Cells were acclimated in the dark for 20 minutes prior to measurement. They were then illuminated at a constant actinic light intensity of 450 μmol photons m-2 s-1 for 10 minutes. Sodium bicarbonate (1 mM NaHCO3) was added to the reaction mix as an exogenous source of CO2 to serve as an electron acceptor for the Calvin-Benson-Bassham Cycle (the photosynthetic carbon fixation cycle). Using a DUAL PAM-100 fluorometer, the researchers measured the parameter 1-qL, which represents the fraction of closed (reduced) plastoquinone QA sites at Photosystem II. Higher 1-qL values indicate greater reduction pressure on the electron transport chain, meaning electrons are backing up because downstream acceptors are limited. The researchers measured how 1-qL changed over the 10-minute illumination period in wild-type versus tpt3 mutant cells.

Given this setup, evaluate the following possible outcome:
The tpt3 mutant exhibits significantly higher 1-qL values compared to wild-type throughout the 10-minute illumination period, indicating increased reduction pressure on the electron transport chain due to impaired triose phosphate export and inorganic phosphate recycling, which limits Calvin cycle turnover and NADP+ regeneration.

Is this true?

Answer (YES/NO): NO